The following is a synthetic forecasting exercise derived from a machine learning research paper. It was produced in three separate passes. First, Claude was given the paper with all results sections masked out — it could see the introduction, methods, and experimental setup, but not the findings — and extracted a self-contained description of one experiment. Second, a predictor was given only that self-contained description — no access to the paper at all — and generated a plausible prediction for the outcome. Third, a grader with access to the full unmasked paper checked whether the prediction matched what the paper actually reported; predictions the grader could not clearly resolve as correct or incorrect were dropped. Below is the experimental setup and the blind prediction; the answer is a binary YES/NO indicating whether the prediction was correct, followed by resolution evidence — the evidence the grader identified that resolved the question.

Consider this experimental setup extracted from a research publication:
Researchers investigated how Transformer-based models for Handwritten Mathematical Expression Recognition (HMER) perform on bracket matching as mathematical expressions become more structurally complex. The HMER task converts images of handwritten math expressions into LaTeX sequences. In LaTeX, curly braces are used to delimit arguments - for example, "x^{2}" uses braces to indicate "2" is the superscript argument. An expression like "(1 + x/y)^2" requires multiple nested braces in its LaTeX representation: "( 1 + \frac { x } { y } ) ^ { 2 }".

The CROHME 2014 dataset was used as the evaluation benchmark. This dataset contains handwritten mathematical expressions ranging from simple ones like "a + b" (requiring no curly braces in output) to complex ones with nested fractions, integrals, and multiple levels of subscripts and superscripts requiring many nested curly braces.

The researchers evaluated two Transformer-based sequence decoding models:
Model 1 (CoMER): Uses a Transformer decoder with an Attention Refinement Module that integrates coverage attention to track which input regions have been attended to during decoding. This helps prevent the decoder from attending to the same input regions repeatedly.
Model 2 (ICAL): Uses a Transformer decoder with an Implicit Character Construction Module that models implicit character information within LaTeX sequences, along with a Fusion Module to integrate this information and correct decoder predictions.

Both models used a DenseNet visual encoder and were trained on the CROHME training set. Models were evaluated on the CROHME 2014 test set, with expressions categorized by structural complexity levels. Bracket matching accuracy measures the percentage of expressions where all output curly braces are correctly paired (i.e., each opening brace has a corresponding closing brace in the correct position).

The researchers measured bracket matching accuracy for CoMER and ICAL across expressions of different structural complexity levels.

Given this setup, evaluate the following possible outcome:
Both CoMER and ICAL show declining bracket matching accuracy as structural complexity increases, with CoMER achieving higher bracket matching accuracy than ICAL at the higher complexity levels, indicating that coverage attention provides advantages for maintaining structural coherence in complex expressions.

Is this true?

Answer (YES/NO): NO